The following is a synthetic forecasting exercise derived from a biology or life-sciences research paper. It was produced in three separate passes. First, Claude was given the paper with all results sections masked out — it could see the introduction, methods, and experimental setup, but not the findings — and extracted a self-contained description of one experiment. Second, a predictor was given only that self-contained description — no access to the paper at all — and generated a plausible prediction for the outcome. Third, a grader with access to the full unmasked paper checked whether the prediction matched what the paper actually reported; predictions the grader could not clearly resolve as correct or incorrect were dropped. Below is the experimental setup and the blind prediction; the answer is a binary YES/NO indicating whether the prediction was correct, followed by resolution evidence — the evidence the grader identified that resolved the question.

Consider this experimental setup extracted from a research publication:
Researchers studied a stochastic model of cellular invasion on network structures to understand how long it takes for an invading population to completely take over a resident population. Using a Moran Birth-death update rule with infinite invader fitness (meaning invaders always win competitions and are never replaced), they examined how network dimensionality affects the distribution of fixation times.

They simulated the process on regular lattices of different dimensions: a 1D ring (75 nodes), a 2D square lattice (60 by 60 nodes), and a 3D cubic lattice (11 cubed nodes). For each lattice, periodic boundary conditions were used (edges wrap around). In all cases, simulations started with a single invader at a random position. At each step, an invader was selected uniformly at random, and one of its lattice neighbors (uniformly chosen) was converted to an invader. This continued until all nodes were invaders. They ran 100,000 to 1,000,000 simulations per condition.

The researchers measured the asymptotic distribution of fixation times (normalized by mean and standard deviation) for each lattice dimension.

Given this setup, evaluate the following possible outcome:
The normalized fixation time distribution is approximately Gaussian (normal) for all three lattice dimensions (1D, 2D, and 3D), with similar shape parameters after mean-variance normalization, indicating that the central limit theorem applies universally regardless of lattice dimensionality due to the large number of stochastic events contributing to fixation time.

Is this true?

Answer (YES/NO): NO